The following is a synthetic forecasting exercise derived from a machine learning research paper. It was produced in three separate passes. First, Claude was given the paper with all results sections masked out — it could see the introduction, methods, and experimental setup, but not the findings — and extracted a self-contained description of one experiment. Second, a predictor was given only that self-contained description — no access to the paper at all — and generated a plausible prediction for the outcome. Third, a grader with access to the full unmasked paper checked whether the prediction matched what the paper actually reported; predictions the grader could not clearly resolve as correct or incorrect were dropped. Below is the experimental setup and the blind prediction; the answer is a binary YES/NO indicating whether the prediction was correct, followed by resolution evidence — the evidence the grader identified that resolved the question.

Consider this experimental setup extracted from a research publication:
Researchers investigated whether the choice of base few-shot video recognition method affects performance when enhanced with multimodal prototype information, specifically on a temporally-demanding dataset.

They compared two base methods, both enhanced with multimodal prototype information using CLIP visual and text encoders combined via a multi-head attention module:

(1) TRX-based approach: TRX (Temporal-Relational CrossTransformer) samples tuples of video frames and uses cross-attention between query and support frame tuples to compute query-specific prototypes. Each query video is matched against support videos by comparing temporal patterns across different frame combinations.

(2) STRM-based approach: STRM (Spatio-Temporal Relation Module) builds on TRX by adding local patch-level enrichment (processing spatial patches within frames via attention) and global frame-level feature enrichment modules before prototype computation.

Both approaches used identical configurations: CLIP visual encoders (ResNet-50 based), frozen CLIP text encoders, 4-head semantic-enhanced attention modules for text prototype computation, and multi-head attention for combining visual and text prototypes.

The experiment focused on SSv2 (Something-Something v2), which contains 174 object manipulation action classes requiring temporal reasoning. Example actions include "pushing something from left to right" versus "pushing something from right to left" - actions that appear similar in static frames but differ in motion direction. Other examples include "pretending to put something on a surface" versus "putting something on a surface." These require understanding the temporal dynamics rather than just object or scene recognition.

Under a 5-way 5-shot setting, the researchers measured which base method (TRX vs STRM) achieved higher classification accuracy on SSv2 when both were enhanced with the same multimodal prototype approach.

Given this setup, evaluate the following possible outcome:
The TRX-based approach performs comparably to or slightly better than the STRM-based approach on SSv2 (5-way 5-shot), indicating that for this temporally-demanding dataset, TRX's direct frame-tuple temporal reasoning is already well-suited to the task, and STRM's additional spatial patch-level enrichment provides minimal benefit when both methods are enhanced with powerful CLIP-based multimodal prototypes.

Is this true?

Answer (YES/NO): NO